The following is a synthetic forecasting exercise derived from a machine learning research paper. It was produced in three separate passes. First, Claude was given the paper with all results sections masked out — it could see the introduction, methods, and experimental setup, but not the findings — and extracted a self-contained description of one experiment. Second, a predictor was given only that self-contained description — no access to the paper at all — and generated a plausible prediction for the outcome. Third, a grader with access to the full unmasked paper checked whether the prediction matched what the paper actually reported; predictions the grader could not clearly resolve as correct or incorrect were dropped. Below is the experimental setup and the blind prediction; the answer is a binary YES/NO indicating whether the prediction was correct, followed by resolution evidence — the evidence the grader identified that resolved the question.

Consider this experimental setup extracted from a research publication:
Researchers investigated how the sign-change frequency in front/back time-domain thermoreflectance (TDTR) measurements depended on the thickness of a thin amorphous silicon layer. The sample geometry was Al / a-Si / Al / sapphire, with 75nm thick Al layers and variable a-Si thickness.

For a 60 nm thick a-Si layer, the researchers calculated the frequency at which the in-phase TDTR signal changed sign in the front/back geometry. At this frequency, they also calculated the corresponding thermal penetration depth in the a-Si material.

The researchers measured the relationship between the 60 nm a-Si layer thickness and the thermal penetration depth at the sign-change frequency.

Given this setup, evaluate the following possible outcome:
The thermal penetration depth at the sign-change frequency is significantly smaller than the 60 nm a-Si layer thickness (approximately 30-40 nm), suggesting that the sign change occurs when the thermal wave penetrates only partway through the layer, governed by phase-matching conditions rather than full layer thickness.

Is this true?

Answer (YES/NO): NO